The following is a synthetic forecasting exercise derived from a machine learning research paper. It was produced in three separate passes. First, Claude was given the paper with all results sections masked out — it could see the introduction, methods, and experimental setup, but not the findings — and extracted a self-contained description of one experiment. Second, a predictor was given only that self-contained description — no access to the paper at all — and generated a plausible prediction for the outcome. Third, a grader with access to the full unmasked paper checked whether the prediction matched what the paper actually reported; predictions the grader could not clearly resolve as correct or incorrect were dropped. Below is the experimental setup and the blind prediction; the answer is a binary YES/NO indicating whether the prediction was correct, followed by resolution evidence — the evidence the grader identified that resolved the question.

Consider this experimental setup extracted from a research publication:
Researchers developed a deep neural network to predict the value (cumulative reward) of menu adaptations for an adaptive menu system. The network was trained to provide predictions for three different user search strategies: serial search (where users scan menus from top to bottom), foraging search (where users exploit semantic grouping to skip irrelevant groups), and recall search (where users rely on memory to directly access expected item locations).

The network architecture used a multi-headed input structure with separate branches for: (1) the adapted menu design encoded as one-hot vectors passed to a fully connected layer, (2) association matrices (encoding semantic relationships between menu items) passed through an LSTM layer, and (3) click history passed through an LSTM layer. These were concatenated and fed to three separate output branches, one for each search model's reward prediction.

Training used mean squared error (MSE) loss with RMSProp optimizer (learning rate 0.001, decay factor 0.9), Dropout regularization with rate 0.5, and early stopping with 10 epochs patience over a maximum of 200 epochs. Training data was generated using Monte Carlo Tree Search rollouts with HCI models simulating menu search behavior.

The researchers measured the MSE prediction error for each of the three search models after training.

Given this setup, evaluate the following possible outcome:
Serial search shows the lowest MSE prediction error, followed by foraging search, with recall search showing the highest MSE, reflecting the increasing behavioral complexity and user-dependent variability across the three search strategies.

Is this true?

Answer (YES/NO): YES